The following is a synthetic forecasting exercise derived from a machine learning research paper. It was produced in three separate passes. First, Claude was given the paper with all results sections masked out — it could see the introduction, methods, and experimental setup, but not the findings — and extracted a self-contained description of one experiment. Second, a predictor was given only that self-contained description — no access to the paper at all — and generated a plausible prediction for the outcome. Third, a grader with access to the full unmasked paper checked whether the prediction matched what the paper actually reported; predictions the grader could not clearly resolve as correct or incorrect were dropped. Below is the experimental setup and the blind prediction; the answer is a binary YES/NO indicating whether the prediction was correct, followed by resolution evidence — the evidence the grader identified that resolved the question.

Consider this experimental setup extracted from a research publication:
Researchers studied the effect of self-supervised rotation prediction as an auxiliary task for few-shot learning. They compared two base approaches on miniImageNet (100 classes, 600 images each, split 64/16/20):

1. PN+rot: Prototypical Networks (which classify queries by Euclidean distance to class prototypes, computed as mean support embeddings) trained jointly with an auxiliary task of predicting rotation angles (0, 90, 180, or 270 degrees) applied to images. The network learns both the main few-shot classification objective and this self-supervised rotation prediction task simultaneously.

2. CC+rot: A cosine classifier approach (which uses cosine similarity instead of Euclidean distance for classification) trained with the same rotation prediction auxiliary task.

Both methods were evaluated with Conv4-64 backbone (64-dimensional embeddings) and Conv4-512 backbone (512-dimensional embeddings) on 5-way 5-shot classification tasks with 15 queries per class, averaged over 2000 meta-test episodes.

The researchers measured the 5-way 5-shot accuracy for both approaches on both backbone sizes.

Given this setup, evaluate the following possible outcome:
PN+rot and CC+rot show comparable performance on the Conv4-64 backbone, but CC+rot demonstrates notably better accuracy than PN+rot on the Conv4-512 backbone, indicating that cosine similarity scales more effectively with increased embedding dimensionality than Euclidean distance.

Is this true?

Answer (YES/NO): NO